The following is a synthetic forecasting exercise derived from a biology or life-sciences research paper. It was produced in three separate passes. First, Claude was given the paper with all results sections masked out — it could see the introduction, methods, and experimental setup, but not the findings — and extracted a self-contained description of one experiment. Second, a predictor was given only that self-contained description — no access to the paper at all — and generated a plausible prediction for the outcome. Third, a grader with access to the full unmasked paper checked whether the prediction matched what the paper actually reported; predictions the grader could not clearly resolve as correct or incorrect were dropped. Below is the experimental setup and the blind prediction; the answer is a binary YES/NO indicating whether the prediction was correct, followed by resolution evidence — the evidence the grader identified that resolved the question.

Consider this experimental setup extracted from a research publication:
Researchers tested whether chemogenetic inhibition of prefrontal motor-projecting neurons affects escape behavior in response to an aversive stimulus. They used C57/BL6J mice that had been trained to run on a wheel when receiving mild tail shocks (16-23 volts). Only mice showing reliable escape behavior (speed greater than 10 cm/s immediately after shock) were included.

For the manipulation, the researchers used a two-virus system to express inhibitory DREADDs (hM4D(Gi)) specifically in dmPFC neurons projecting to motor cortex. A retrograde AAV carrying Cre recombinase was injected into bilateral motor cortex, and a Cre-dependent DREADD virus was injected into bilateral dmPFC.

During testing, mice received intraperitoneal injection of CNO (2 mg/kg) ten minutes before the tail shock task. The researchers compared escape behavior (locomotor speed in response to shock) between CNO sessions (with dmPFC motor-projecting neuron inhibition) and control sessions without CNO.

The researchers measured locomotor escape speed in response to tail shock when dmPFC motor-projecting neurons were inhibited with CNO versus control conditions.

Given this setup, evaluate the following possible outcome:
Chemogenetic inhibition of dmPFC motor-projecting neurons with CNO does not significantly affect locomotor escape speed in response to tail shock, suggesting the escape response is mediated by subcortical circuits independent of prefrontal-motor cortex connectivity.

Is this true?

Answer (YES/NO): NO